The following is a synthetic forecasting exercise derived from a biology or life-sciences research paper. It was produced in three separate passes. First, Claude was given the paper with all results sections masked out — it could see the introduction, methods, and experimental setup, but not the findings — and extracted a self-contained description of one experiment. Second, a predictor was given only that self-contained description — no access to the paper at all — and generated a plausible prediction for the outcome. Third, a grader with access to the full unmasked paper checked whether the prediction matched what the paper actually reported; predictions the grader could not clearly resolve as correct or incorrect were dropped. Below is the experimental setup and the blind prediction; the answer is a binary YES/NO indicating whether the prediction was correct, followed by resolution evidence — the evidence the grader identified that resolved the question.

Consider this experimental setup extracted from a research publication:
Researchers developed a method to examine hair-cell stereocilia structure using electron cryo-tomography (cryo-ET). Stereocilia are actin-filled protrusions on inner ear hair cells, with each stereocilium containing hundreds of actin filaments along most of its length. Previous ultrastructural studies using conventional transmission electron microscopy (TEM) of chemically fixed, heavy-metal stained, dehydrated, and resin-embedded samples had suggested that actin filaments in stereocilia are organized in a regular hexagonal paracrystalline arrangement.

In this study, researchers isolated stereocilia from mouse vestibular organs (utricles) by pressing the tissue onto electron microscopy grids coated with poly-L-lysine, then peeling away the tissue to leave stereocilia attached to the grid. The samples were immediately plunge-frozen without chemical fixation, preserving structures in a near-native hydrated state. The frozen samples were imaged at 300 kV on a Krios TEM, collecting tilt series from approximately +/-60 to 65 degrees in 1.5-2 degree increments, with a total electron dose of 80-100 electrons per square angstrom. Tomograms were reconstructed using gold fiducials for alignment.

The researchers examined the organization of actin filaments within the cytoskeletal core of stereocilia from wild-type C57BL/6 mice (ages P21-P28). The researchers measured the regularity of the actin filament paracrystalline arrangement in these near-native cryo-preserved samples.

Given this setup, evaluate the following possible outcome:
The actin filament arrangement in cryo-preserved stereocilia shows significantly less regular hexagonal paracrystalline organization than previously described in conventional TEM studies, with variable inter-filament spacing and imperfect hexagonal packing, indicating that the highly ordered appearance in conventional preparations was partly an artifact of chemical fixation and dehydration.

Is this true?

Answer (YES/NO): YES